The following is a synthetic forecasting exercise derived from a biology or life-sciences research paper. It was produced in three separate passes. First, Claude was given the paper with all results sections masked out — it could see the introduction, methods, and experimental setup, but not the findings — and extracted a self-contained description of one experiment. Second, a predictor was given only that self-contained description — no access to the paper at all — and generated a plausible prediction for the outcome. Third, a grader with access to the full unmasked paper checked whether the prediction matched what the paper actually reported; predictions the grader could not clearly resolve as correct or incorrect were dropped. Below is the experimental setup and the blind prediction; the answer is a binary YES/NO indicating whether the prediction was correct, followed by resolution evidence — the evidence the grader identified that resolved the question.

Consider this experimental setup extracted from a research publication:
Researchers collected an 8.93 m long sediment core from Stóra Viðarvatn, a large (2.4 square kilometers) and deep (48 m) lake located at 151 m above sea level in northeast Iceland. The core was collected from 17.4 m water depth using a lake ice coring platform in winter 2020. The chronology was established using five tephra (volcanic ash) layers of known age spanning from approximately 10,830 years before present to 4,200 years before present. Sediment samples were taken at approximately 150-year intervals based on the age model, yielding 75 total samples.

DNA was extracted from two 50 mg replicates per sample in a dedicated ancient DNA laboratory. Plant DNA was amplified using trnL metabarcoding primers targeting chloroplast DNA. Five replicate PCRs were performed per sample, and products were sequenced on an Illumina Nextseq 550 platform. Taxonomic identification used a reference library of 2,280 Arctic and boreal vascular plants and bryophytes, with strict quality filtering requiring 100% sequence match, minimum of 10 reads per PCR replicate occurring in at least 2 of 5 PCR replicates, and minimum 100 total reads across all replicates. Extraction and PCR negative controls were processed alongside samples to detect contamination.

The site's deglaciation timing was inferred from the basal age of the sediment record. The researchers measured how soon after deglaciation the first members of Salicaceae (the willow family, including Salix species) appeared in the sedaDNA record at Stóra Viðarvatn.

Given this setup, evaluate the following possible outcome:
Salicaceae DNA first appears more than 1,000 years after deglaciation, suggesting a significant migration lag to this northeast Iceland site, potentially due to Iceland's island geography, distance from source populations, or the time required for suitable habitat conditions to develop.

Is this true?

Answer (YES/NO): NO